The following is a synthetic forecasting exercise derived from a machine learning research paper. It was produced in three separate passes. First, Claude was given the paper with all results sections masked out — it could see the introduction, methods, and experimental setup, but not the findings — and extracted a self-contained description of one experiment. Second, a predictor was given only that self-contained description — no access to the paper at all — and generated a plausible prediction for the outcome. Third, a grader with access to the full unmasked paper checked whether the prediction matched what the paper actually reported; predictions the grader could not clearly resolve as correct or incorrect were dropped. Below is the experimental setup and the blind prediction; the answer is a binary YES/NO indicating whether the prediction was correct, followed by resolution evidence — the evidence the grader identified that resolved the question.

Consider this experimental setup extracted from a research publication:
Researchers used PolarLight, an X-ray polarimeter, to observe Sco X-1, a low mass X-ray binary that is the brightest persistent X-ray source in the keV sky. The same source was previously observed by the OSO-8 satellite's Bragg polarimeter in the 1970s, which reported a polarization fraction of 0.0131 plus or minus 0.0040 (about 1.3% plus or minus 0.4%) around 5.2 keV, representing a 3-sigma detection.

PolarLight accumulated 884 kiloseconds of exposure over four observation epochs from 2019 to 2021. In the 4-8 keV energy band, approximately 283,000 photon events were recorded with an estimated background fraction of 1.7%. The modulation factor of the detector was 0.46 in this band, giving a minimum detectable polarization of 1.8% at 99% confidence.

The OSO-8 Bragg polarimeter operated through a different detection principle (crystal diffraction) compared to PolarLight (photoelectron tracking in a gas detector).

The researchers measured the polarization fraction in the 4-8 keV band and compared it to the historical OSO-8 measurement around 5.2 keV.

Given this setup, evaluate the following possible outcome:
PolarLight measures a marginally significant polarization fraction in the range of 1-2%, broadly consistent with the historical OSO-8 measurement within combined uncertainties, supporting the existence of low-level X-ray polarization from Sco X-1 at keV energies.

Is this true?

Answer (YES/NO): NO